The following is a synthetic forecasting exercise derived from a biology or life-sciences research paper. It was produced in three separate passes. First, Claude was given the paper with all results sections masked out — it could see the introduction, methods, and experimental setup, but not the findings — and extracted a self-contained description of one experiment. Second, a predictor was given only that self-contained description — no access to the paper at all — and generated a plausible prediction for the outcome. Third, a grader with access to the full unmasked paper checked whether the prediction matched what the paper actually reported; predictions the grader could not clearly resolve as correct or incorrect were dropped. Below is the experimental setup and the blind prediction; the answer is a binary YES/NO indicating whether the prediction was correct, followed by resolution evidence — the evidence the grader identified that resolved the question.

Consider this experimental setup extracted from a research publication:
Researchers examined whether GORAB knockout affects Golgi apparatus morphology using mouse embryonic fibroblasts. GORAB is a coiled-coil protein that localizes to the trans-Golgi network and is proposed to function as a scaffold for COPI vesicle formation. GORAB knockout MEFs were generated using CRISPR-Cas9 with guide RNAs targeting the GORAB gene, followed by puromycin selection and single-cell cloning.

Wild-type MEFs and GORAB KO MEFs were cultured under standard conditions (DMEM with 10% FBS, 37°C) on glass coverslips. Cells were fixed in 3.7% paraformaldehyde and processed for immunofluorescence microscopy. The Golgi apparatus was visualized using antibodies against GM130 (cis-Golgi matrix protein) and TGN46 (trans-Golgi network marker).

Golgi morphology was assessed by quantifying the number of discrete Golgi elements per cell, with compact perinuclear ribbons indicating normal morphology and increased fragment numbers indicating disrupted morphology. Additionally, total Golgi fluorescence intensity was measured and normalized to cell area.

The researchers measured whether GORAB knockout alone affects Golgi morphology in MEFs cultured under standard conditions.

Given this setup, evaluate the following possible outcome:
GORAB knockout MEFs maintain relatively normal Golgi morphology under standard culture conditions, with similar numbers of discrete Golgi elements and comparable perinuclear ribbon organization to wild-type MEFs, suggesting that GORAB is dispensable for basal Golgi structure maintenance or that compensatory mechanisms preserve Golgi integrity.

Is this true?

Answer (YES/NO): YES